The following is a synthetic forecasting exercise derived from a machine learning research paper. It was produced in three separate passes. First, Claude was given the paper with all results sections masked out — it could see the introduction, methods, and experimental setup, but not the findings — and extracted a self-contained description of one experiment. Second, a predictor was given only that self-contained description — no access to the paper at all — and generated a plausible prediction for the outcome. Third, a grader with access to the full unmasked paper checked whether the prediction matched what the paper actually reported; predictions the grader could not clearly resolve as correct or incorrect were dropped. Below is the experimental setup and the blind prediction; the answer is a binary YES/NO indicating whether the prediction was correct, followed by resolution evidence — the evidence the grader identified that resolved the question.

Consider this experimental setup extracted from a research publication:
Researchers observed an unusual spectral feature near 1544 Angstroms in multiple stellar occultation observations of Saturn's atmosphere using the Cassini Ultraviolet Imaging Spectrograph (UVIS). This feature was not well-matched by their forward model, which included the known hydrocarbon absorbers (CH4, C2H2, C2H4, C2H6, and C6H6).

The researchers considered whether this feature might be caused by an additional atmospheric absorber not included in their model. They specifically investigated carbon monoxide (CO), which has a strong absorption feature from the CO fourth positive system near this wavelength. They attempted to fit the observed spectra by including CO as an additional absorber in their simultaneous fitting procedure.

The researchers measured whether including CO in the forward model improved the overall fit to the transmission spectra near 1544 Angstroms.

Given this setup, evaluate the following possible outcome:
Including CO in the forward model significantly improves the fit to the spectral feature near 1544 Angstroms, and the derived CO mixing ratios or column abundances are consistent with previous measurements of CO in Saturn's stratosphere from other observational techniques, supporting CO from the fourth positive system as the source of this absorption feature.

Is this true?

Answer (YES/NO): NO